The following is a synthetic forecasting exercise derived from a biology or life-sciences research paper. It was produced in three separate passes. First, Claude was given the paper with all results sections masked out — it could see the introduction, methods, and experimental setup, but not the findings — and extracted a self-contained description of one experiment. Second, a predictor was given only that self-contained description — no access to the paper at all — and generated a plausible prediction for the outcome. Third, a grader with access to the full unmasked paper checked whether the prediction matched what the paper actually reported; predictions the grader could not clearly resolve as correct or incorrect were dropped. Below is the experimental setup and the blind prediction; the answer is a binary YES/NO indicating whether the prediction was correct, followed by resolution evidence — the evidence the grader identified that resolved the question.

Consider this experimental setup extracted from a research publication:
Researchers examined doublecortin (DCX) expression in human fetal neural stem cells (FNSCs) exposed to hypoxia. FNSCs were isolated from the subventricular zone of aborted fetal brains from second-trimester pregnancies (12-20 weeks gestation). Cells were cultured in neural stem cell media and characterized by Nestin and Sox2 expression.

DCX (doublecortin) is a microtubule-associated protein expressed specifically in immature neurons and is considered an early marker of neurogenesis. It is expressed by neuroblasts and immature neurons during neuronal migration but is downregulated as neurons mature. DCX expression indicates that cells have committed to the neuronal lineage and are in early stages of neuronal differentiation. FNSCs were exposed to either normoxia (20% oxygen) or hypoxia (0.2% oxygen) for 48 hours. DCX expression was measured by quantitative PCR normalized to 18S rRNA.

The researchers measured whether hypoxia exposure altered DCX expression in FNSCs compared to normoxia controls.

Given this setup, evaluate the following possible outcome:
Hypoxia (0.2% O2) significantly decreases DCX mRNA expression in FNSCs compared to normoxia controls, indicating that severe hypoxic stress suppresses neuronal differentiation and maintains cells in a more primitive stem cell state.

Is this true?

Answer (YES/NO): NO